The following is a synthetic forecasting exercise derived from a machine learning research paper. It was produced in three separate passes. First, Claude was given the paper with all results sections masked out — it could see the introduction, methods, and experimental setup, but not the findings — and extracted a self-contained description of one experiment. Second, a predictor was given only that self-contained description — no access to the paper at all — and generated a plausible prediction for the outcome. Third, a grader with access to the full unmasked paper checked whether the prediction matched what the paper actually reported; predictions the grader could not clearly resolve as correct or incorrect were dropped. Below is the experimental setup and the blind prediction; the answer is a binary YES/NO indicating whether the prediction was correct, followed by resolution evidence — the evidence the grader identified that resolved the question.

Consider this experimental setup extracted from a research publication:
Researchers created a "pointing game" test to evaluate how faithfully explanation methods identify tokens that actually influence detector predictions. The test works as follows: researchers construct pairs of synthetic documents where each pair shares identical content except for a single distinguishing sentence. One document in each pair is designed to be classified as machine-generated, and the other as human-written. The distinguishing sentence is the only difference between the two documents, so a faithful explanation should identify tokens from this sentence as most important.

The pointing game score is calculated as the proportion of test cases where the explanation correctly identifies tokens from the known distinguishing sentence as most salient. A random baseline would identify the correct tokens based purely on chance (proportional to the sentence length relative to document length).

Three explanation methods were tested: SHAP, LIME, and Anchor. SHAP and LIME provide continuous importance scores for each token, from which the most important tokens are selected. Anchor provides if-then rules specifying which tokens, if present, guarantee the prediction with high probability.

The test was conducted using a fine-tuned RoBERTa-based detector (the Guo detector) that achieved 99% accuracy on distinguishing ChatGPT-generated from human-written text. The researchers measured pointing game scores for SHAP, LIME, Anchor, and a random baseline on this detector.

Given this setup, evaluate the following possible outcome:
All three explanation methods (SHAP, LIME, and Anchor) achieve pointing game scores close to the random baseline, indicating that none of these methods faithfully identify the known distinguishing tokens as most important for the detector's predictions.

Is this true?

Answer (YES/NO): NO